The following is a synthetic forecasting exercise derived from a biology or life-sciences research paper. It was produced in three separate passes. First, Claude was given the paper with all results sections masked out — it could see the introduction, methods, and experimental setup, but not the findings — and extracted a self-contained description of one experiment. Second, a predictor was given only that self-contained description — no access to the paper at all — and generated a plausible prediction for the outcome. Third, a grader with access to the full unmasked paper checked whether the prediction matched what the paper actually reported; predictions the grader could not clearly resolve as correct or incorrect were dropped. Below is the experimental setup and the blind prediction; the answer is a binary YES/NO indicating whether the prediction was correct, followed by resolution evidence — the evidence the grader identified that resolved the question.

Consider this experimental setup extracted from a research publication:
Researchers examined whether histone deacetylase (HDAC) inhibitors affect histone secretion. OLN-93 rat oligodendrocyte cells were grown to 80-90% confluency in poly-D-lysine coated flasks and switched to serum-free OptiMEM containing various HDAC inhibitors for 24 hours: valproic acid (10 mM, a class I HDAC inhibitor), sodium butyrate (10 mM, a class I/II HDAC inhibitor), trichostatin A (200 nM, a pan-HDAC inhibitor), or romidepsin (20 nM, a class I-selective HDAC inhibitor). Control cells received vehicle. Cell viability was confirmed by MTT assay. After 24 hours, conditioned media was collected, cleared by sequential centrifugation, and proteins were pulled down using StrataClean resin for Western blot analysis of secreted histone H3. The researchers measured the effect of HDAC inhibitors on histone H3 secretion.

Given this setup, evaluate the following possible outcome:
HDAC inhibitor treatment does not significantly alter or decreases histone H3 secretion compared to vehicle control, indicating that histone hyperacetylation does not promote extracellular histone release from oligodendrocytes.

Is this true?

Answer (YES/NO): YES